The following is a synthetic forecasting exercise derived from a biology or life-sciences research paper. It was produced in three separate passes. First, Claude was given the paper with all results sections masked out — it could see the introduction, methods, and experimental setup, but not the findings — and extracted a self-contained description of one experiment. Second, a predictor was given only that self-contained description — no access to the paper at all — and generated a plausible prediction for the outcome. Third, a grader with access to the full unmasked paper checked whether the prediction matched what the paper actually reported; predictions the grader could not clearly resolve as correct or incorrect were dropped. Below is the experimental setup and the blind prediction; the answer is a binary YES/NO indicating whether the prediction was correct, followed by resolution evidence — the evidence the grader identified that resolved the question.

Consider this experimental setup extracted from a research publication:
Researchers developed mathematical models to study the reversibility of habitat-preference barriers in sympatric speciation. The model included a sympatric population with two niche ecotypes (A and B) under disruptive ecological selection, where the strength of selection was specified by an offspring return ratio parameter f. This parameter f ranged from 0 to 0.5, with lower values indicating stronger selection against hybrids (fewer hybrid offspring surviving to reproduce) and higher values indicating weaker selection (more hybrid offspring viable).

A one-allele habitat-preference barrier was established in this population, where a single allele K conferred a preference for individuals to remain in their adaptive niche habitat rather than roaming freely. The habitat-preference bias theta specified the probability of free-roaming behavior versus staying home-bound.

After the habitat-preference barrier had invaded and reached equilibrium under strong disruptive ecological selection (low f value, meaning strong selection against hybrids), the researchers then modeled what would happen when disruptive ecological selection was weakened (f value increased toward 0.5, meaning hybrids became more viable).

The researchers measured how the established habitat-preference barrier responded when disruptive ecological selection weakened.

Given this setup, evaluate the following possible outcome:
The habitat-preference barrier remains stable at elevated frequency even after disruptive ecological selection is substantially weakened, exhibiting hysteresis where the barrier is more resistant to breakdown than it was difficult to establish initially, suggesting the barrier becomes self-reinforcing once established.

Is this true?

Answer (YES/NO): NO